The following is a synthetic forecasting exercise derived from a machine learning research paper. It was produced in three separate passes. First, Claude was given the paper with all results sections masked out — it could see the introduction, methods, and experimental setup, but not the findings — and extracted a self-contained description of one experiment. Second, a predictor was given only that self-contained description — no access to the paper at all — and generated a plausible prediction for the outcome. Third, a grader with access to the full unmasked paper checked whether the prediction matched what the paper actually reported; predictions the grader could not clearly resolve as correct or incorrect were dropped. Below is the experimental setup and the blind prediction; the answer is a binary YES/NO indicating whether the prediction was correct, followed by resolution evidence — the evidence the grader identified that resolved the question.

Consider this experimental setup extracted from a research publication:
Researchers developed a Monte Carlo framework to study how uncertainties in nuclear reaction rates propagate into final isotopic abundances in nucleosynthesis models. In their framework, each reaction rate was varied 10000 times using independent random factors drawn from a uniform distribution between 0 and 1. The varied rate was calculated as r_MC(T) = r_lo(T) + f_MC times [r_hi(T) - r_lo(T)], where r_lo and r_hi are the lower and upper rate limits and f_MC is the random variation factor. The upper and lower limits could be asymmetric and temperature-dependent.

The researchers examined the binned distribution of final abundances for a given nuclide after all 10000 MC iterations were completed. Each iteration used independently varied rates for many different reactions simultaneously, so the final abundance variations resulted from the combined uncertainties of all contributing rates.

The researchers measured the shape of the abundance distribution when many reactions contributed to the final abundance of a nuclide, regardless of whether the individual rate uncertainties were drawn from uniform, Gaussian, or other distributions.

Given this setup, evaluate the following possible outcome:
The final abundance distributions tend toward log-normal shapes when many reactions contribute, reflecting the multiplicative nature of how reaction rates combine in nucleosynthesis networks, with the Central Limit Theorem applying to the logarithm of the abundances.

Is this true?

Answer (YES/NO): YES